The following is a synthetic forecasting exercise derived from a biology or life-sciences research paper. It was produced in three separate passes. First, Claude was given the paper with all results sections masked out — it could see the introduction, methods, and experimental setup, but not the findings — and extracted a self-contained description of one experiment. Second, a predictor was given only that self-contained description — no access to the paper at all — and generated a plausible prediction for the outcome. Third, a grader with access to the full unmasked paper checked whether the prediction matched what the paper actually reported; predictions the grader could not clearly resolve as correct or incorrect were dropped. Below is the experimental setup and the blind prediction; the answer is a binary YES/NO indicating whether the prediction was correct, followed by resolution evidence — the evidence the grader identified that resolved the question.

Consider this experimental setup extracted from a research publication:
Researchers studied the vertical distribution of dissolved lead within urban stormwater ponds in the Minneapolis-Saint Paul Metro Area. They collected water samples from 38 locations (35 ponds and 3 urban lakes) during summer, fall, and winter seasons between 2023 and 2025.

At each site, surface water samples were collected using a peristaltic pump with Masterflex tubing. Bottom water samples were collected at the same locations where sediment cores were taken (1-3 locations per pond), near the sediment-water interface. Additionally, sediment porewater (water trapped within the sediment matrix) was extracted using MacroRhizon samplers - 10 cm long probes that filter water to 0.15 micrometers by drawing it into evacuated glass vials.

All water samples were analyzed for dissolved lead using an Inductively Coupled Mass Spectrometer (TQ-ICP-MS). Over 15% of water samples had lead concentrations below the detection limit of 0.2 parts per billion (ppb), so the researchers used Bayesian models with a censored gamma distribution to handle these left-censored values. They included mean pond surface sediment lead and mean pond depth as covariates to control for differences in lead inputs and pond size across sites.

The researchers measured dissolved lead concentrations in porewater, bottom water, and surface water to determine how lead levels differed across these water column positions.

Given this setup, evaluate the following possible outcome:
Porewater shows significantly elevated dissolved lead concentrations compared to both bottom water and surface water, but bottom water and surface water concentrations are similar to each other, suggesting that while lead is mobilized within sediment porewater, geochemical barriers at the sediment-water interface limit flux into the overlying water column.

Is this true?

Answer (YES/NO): NO